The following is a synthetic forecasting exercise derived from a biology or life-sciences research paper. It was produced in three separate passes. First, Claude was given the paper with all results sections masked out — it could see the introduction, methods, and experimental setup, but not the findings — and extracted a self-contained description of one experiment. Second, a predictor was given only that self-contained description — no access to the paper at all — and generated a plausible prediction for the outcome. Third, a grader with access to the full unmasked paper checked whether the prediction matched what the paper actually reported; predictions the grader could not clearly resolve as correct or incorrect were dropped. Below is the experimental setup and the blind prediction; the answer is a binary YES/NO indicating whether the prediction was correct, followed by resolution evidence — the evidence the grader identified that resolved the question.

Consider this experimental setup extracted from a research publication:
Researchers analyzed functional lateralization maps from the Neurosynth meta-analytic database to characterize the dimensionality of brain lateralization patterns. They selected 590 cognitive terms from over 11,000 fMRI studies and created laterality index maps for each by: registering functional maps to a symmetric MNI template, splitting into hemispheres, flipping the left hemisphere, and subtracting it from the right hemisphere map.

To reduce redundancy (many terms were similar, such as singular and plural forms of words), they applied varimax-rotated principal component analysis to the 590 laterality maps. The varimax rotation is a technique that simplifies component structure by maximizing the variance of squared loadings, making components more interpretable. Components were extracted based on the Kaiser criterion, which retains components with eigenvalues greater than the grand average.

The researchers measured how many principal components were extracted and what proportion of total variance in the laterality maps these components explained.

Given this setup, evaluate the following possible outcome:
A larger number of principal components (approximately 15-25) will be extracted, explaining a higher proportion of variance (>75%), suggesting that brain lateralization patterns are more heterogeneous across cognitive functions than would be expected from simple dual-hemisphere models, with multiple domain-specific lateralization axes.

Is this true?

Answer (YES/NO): NO